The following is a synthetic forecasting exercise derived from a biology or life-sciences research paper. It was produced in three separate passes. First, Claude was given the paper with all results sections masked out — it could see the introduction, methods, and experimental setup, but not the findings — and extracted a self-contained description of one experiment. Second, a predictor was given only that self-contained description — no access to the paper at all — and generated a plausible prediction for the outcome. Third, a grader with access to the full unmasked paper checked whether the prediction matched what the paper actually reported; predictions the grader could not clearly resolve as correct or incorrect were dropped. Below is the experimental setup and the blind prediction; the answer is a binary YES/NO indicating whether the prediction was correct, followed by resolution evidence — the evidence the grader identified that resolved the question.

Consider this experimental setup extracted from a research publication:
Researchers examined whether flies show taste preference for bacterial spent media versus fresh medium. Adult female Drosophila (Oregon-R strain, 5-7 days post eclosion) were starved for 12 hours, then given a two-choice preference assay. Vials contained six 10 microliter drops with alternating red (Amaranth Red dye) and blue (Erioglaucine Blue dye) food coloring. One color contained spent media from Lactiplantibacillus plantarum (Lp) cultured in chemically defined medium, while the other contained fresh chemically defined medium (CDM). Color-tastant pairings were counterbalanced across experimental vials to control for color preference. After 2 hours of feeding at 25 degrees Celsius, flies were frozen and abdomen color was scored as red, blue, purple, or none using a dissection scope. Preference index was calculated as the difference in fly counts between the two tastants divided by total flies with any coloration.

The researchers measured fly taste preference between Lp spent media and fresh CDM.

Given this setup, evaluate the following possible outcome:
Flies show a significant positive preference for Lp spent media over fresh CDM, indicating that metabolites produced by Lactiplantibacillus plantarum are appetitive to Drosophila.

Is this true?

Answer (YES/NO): NO